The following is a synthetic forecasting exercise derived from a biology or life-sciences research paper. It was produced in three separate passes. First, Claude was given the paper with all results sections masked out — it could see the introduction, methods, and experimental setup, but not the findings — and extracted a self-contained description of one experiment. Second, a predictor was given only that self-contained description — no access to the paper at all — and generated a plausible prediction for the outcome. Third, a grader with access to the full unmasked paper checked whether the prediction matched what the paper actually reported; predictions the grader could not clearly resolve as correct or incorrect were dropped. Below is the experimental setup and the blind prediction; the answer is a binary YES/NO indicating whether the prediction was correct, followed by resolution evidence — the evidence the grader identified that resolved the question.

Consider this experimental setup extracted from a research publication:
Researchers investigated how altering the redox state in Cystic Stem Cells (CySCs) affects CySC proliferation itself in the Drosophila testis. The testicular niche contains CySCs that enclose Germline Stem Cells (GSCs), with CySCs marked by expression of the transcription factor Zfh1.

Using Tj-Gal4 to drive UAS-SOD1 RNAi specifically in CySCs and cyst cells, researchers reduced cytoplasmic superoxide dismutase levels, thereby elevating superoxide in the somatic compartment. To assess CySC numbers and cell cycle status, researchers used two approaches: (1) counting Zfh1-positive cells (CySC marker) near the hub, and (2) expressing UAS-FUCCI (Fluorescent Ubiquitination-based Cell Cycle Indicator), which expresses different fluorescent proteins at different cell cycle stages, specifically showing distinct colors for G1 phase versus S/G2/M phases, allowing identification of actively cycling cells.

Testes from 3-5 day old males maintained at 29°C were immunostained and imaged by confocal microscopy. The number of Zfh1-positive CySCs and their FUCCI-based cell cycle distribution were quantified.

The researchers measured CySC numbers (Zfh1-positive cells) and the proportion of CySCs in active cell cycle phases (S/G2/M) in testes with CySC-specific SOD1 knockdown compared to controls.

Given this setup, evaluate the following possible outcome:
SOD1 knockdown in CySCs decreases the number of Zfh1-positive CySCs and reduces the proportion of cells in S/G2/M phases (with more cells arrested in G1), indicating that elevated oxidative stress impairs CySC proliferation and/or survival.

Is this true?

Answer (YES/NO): NO